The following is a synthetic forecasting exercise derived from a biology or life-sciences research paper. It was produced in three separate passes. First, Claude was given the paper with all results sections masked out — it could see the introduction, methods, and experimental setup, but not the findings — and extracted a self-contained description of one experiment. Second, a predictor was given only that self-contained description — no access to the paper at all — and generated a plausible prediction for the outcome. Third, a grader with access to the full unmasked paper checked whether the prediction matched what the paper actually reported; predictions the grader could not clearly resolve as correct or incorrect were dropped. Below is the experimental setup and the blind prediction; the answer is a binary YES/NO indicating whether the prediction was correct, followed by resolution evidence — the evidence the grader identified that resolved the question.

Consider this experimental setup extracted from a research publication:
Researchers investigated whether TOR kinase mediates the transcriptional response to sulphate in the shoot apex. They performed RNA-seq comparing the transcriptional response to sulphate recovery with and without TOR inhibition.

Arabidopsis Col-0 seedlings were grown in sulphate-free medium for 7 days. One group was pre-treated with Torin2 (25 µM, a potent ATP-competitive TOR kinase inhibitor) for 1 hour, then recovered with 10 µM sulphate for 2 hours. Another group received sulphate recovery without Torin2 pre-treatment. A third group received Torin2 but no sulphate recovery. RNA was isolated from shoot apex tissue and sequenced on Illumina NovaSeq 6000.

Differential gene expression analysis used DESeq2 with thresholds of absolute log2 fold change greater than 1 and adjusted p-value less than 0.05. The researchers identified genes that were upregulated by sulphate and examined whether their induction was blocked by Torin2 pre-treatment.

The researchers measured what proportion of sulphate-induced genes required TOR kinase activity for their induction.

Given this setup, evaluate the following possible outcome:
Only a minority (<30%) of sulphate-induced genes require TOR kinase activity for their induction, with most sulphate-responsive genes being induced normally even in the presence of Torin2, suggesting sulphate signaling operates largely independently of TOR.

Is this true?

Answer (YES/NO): NO